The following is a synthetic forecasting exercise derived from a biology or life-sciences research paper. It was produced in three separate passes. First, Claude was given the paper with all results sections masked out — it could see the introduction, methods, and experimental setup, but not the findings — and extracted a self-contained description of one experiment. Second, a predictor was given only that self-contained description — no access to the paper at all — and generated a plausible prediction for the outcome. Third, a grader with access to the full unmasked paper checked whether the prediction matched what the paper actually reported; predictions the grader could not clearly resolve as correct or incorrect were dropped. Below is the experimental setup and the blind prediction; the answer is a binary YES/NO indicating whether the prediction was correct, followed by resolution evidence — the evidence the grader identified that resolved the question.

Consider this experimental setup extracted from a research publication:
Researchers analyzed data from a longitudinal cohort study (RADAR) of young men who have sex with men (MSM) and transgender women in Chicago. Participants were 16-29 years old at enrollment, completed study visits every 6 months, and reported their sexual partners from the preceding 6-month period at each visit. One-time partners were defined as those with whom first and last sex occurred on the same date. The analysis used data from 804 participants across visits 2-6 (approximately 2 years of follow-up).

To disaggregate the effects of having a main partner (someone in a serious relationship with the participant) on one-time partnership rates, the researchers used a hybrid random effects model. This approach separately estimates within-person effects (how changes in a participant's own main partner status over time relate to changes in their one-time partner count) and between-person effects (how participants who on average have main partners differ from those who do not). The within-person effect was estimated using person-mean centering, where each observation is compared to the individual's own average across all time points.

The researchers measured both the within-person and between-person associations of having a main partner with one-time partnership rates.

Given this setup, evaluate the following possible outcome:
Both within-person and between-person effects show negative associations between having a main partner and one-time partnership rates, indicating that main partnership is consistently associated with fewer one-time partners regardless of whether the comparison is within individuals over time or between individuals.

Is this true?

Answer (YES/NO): YES